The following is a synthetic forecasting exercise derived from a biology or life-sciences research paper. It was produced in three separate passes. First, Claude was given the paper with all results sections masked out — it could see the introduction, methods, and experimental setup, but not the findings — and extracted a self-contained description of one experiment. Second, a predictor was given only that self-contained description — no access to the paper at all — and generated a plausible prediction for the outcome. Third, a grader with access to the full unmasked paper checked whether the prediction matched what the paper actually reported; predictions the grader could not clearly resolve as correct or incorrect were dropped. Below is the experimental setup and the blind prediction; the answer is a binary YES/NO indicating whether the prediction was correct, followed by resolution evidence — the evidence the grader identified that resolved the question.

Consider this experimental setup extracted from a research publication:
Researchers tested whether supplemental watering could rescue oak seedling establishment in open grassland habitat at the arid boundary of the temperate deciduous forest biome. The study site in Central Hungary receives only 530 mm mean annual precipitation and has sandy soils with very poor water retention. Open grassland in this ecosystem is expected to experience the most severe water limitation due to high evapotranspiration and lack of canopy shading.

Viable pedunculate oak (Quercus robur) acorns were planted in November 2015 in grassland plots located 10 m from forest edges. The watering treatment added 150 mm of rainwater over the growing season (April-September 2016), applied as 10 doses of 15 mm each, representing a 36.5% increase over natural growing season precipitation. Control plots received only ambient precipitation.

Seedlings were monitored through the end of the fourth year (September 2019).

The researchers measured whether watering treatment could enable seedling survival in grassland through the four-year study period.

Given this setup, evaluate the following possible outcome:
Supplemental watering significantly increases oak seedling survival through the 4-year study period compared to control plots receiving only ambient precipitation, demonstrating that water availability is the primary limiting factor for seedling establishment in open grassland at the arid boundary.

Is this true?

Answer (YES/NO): NO